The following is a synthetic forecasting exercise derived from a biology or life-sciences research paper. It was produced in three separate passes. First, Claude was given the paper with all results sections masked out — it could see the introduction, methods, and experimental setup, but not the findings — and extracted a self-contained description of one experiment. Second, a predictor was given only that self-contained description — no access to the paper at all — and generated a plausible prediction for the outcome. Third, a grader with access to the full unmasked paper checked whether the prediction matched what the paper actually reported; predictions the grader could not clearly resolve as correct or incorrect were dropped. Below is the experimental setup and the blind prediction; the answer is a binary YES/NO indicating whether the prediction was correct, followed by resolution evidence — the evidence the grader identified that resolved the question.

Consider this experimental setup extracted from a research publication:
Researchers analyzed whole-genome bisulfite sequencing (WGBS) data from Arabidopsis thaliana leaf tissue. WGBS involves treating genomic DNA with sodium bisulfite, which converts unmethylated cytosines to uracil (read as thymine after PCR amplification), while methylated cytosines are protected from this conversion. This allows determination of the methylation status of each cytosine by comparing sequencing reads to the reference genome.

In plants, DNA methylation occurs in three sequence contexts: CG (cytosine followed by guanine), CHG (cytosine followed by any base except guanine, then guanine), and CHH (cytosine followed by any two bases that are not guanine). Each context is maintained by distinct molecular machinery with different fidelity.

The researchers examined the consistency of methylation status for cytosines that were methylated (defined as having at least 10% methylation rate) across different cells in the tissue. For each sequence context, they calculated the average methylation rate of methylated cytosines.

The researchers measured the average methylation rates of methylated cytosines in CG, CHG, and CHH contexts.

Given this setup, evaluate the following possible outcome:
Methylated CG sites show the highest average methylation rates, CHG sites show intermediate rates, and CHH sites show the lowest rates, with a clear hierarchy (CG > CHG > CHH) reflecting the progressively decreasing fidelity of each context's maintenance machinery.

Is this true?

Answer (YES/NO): YES